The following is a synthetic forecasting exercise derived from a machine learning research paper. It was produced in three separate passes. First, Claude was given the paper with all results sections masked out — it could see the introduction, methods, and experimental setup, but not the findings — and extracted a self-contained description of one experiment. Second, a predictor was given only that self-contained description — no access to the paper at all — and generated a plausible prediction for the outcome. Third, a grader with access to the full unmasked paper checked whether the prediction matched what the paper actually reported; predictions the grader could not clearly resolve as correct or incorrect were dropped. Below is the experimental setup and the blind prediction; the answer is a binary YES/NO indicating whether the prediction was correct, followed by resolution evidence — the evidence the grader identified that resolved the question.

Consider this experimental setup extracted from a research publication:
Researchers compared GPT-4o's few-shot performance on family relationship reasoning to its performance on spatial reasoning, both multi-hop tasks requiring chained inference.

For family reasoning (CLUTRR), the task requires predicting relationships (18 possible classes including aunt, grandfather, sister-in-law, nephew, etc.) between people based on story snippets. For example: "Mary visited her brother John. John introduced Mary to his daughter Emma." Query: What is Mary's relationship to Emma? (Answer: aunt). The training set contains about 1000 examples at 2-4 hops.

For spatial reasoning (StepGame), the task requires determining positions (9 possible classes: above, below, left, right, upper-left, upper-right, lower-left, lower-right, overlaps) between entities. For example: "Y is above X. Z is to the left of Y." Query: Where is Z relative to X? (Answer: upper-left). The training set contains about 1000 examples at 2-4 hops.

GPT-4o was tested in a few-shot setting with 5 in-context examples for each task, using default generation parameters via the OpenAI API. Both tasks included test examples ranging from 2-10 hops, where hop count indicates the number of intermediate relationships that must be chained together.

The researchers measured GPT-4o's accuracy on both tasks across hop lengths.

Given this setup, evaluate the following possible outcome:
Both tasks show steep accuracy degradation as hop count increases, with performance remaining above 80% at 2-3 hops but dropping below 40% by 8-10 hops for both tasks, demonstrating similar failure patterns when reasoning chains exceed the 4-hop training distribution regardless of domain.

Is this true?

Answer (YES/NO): NO